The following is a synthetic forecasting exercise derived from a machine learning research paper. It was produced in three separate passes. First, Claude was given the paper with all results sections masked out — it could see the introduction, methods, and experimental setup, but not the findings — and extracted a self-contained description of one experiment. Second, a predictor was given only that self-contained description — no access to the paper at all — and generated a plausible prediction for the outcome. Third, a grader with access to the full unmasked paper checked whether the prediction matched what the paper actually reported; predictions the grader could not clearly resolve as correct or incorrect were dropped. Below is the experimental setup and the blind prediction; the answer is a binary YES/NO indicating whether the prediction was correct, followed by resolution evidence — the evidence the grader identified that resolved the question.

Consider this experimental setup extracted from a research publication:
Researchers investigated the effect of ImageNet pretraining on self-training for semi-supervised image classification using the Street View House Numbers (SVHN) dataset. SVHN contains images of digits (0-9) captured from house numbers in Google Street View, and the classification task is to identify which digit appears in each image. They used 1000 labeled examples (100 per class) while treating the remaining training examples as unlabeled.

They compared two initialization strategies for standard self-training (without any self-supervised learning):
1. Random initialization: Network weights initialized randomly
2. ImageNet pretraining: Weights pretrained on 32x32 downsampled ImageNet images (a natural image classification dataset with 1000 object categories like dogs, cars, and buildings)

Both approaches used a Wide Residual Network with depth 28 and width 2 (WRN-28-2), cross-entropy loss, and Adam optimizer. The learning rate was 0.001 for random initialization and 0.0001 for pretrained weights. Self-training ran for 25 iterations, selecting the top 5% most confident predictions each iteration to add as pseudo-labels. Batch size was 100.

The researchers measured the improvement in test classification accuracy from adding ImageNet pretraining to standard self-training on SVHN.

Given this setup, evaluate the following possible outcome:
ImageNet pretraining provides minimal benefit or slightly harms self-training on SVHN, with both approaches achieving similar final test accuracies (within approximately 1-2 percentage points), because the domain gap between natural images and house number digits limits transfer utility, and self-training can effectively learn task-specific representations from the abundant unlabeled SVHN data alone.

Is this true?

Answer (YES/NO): NO